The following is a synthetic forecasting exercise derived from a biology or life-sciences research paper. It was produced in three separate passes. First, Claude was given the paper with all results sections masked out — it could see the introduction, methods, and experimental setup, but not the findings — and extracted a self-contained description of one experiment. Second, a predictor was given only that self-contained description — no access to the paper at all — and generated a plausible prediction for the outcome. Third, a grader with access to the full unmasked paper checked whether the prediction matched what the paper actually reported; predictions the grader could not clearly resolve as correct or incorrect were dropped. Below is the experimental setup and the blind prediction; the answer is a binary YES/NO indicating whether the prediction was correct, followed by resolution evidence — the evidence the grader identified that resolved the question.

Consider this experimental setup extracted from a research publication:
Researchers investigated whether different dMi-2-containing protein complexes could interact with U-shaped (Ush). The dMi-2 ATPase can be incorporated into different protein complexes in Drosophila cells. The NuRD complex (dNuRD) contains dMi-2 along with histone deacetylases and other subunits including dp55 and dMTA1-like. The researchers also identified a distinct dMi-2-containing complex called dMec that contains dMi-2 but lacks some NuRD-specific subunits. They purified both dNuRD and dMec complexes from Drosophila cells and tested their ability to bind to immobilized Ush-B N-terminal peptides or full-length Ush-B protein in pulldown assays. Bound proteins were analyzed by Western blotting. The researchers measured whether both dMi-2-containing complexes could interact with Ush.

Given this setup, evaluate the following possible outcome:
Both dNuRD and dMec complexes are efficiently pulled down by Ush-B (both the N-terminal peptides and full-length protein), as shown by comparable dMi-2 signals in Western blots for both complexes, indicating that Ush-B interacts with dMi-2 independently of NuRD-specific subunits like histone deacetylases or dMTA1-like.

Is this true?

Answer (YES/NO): NO